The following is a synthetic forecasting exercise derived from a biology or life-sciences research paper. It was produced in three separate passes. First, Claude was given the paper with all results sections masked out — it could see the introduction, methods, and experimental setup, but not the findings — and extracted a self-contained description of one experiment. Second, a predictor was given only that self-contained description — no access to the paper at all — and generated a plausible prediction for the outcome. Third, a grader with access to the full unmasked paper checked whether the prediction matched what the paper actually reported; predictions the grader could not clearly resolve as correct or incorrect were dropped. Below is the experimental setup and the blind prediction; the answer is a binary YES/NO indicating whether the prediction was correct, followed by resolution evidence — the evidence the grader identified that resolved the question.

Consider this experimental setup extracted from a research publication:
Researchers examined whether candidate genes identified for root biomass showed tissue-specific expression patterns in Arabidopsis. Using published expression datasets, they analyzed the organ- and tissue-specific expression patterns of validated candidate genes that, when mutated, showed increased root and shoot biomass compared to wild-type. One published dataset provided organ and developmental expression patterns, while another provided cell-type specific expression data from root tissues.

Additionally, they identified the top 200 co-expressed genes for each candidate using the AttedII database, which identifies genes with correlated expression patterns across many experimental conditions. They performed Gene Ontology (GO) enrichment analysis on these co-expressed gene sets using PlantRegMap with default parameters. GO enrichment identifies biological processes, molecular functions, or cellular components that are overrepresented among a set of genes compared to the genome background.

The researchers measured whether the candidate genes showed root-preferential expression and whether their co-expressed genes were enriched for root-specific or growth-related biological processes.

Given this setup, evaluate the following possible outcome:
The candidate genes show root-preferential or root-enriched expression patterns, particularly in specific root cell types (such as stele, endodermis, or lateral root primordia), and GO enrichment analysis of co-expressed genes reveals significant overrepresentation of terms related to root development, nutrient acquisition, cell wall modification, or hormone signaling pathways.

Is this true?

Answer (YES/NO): NO